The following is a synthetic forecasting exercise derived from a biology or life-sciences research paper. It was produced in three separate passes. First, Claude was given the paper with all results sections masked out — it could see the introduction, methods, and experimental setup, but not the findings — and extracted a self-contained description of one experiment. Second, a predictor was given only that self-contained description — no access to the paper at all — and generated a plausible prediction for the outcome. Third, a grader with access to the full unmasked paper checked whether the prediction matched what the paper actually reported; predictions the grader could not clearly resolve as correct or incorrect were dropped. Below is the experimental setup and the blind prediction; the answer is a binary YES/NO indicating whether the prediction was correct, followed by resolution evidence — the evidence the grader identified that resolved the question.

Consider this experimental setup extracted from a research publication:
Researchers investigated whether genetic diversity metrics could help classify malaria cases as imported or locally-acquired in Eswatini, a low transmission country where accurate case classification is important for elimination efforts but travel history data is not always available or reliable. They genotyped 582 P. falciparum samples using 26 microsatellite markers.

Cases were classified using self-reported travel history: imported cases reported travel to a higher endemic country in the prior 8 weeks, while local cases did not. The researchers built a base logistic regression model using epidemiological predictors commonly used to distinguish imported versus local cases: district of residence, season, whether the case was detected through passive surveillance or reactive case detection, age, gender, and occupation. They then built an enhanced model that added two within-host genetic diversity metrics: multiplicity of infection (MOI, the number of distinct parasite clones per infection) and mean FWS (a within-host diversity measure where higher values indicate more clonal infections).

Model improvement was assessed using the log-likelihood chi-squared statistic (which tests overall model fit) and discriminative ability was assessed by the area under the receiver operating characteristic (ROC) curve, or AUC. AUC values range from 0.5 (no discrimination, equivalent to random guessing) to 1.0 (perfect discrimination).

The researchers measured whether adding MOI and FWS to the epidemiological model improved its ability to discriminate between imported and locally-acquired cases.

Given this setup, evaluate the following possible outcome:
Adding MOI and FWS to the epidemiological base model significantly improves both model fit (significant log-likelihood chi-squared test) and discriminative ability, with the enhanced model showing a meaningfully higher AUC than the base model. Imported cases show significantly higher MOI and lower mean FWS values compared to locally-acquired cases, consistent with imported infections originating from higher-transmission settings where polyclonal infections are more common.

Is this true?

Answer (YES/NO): NO